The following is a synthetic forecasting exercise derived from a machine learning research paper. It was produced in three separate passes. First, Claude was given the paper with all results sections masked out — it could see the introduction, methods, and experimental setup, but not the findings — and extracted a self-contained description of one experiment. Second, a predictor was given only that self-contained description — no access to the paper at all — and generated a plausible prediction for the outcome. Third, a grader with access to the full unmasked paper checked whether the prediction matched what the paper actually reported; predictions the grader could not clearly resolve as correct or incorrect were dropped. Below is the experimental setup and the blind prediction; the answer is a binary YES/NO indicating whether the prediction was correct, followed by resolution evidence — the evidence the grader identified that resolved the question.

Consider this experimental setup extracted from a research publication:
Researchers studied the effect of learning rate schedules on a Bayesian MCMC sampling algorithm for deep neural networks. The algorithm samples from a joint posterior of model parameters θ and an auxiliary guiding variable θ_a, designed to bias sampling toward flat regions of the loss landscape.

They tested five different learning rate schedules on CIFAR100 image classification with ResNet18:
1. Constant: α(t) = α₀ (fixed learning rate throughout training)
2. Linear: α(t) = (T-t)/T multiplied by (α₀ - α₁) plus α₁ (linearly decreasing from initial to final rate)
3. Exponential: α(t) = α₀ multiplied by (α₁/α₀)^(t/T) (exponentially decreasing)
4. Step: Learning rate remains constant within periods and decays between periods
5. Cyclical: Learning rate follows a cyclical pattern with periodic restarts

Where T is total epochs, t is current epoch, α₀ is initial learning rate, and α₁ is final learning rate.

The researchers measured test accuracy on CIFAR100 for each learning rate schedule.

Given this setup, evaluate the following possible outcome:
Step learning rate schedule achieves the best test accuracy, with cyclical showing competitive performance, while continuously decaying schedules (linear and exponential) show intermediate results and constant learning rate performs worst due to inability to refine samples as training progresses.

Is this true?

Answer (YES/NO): NO